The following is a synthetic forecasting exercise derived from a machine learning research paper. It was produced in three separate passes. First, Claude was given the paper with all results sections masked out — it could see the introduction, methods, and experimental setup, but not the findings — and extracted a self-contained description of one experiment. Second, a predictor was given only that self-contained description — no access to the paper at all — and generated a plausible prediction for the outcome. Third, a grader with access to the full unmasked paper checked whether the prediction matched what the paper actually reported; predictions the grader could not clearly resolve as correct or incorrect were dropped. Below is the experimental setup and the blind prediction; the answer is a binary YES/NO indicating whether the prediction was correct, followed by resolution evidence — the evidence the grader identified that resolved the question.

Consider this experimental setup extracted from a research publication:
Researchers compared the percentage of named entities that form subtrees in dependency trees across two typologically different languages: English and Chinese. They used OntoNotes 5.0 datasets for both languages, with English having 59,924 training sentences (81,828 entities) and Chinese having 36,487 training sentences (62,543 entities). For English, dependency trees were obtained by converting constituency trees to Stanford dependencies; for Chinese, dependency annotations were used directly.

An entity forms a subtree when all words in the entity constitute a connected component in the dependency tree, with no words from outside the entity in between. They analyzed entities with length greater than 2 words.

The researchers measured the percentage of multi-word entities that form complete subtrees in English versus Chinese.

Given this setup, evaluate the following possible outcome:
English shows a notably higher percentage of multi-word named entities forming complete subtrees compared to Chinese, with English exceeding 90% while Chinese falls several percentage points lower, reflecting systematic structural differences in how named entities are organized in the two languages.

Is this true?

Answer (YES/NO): YES